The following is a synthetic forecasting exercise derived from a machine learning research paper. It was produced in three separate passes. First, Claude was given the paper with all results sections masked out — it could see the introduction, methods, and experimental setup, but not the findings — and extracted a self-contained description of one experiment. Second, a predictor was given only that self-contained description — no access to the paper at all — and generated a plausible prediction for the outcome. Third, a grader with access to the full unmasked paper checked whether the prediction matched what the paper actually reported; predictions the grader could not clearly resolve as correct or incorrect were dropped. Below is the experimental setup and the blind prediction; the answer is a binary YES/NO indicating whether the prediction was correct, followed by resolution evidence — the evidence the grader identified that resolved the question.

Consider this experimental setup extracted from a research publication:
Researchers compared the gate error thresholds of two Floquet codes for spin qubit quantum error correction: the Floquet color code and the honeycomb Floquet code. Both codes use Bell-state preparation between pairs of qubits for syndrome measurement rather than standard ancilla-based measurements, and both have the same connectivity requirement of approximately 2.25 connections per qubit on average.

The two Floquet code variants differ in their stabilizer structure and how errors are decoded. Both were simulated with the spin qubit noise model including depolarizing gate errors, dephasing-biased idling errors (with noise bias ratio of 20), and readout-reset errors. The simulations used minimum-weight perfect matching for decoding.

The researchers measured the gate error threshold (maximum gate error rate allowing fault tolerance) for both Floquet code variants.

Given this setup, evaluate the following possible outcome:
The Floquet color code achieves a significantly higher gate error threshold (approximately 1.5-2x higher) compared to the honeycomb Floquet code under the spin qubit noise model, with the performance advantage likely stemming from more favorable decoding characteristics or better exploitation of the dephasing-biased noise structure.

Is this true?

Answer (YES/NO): NO